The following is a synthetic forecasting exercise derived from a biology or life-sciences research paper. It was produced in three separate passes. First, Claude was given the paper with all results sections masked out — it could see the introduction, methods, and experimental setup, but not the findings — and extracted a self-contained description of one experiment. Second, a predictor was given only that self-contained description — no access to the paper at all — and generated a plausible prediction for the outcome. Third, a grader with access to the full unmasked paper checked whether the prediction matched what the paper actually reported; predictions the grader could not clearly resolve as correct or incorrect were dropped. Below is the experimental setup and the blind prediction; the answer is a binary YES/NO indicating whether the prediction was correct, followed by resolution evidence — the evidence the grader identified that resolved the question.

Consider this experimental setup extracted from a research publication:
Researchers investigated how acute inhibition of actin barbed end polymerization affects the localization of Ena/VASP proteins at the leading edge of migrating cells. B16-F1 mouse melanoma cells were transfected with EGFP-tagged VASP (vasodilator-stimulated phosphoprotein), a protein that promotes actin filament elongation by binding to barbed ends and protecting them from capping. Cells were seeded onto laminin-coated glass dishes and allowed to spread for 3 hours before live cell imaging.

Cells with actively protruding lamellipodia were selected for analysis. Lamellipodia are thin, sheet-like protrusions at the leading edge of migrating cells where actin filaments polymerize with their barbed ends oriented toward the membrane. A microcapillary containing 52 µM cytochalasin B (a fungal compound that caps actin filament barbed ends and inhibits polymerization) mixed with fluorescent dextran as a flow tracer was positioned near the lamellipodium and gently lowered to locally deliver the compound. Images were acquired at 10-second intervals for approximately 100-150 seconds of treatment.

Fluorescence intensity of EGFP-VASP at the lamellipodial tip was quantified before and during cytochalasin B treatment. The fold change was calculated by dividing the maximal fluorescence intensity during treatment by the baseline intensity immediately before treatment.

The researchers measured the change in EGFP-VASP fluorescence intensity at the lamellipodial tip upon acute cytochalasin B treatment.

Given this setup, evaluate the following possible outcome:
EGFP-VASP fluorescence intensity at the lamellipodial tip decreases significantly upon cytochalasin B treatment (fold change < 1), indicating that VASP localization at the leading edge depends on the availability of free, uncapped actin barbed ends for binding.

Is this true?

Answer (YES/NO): NO